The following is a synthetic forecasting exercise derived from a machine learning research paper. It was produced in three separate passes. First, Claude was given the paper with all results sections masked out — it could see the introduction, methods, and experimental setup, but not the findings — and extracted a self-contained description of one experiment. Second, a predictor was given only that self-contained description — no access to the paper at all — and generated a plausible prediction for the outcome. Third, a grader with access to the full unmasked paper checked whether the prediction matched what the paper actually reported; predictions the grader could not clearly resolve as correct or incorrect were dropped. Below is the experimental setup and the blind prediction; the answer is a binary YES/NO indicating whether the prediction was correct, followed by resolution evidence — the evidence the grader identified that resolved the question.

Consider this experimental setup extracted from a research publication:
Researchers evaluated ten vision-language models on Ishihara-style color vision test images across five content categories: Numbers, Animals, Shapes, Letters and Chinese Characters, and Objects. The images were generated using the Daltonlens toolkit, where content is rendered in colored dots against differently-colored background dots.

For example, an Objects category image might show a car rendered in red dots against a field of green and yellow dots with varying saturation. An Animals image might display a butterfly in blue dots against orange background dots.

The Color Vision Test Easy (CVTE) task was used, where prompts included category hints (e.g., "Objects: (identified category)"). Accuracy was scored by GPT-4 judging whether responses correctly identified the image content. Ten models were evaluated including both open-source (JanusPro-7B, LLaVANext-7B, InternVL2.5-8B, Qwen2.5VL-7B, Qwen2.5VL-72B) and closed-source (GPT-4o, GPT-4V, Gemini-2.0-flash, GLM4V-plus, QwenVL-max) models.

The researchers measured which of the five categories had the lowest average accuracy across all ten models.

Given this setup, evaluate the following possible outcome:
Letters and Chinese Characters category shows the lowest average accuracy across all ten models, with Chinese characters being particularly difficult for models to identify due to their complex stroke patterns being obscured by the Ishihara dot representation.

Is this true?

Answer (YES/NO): NO